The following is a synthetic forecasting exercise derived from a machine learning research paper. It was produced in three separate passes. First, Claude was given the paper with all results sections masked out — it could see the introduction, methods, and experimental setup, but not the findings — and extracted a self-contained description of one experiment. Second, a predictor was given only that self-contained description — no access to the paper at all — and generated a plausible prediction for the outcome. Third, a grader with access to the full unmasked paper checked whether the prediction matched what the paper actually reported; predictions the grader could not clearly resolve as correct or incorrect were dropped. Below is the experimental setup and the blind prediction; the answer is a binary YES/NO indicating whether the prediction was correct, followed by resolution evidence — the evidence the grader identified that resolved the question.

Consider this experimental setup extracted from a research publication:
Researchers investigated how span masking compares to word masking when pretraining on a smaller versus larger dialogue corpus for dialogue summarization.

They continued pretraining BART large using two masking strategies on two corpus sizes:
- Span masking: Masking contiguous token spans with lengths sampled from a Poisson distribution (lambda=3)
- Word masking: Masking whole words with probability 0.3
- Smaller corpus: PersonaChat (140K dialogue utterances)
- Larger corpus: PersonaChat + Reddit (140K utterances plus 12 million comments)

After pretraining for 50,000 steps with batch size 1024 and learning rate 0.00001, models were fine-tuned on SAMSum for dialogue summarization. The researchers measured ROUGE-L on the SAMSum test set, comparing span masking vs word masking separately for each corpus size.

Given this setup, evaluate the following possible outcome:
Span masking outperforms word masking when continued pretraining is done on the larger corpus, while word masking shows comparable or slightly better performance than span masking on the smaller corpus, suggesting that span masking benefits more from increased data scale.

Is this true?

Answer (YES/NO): YES